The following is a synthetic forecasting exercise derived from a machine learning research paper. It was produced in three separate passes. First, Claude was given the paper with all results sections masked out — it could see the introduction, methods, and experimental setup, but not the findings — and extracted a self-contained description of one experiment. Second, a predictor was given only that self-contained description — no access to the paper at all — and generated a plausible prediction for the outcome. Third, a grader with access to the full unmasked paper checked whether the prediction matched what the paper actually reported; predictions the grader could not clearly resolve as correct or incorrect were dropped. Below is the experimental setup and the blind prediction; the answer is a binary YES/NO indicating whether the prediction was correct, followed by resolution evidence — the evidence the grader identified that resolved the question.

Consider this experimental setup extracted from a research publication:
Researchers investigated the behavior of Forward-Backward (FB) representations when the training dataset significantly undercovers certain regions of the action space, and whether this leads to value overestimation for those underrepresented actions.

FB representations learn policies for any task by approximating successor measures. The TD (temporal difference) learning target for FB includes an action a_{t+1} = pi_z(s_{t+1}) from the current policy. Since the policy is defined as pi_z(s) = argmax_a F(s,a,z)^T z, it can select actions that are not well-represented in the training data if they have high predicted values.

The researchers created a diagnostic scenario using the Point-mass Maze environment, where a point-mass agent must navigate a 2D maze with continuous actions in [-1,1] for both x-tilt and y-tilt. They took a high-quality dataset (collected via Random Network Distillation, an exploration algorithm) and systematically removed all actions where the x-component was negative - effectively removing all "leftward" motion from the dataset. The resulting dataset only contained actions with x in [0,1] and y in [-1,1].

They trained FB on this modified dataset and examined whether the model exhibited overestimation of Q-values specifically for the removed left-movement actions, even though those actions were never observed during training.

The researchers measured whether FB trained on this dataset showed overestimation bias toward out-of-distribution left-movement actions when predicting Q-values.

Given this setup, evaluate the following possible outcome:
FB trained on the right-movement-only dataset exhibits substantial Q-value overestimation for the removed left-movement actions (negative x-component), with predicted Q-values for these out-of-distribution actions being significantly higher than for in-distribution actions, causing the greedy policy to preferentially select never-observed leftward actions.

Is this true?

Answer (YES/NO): YES